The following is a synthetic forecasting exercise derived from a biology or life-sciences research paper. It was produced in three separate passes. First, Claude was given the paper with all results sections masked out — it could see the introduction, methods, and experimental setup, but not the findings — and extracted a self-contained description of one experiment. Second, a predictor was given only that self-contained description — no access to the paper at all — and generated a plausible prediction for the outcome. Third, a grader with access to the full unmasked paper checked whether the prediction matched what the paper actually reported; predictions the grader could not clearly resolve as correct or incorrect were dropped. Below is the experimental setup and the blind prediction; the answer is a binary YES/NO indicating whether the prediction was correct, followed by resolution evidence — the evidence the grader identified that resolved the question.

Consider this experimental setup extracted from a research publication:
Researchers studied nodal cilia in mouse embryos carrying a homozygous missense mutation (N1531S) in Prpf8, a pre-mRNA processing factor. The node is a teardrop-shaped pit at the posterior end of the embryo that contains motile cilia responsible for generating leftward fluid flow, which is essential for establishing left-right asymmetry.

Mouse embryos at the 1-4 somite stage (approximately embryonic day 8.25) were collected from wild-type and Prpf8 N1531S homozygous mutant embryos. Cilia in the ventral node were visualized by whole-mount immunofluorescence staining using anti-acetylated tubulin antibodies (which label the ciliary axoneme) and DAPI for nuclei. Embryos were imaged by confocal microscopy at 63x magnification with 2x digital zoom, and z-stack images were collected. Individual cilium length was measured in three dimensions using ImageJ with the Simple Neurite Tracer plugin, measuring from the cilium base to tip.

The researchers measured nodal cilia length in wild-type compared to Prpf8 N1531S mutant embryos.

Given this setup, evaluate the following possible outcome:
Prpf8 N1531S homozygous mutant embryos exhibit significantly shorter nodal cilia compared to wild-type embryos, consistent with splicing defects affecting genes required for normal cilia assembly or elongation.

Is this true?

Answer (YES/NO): YES